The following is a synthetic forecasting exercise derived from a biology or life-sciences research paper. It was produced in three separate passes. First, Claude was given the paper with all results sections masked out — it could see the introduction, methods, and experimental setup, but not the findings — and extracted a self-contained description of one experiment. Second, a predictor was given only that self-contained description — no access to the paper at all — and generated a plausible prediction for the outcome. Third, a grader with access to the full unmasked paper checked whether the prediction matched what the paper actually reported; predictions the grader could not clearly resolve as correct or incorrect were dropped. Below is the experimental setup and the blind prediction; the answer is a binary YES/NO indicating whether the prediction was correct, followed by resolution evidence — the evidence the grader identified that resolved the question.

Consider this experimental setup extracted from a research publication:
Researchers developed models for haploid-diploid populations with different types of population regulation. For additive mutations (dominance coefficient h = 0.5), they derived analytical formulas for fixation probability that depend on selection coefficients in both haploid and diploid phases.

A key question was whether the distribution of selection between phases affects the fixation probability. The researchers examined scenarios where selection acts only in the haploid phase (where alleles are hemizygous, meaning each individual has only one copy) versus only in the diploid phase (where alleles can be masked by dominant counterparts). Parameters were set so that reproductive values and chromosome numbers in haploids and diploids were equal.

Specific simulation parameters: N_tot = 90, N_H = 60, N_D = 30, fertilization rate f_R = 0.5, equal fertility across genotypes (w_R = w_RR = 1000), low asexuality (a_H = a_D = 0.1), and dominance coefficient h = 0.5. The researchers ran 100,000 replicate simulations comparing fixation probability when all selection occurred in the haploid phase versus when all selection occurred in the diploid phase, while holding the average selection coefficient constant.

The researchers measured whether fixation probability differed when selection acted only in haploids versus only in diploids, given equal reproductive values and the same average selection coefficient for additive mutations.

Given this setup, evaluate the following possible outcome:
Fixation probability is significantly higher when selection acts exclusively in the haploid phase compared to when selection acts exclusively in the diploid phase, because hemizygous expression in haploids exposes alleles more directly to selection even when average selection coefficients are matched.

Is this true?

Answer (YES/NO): NO